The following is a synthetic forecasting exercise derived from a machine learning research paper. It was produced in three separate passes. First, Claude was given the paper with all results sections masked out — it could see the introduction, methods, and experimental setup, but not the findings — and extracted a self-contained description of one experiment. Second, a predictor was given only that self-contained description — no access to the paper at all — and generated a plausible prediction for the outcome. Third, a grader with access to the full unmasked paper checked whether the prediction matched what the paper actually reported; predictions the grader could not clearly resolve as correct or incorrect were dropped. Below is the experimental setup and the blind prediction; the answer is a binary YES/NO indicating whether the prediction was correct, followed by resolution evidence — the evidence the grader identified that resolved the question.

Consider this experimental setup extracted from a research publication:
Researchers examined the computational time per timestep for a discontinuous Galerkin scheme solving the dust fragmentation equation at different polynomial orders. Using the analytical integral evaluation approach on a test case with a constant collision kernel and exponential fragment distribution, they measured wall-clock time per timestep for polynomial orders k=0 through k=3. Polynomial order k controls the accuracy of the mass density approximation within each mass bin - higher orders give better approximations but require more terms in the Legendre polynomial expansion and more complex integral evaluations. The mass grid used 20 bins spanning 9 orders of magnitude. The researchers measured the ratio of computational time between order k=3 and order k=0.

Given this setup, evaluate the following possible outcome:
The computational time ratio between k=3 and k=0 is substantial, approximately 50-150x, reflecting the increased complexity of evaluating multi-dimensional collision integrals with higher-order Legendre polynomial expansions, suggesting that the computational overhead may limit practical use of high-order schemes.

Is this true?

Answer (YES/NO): YES